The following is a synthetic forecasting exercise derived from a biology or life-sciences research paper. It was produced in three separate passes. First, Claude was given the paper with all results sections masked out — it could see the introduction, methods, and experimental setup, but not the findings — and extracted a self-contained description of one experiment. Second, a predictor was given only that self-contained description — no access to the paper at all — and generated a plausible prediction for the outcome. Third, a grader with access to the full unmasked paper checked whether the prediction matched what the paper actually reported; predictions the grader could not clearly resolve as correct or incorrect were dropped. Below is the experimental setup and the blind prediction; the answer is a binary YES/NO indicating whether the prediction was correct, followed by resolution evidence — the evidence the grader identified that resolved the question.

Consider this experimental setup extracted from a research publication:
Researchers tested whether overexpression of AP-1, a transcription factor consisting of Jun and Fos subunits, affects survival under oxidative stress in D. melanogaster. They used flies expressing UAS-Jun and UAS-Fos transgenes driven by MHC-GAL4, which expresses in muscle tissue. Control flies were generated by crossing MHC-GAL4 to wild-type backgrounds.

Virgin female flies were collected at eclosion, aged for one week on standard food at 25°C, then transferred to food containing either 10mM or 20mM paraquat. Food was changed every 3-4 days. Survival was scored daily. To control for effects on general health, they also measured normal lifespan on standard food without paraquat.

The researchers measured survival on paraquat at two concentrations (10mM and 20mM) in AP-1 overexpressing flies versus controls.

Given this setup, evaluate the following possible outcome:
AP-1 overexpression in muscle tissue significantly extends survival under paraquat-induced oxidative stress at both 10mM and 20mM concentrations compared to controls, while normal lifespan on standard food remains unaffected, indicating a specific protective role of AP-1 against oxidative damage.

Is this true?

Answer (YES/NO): YES